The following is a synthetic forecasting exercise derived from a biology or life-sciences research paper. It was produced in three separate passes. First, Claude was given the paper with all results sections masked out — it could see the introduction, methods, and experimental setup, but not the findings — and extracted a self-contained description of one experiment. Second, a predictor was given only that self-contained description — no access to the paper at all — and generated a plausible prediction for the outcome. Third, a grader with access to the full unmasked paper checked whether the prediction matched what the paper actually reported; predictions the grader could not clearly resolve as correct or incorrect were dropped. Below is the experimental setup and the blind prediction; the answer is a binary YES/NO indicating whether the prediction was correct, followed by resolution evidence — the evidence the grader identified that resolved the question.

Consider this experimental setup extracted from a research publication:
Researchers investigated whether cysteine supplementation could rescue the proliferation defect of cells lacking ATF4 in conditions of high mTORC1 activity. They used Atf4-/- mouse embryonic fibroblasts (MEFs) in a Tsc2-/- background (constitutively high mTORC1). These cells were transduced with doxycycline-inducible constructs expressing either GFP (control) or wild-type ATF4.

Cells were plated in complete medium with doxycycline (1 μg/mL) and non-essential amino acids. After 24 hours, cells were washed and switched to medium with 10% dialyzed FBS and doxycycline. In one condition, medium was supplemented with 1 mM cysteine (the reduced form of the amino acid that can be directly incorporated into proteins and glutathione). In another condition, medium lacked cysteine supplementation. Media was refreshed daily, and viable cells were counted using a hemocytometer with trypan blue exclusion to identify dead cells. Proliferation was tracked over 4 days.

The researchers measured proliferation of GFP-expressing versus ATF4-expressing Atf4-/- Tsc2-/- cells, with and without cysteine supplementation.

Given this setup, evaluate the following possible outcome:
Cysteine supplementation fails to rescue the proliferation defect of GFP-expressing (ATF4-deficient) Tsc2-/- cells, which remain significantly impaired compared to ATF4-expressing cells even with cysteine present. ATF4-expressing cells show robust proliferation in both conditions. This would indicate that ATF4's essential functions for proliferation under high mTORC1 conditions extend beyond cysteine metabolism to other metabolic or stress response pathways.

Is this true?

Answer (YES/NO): NO